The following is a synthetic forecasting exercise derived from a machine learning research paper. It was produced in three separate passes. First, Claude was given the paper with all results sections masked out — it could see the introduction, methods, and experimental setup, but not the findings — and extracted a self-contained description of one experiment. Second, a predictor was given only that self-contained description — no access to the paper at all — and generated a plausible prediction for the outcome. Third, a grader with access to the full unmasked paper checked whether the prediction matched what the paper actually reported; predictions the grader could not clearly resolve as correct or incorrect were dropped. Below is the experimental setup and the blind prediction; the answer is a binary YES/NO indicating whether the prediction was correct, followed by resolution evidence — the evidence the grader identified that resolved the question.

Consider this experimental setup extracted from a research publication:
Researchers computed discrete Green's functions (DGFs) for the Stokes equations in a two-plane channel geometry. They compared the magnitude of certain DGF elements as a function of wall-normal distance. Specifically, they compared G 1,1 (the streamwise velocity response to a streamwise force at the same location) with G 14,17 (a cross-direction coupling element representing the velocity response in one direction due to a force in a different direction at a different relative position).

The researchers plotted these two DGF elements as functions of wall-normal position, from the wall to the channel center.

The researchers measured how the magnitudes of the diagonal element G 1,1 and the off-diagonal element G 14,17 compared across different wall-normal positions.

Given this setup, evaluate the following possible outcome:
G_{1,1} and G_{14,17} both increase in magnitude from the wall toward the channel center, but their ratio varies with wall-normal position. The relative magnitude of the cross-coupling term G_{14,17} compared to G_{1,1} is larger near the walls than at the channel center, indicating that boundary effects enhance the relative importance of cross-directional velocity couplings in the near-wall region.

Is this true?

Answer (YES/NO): NO